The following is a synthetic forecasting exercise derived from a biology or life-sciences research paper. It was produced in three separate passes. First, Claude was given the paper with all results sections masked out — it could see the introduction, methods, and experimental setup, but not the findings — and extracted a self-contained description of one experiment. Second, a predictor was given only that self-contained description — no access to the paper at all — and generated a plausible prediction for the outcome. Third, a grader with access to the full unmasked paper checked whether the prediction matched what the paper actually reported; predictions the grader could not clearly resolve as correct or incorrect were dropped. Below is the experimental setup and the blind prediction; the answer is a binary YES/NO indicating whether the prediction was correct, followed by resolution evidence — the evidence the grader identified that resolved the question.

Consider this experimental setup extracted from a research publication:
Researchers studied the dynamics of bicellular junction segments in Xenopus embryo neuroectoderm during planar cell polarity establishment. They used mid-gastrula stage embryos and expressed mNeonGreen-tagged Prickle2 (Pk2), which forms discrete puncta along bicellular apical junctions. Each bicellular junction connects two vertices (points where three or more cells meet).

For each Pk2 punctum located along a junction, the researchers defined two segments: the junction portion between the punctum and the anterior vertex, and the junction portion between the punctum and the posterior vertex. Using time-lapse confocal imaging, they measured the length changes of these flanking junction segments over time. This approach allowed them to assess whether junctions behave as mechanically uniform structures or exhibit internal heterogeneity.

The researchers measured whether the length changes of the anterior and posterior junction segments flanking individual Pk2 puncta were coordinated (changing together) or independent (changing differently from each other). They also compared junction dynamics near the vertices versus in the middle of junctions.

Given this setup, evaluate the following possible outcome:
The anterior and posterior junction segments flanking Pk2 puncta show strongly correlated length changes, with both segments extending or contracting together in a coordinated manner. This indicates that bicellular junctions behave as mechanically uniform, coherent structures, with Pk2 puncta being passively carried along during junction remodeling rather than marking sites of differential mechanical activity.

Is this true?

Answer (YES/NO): NO